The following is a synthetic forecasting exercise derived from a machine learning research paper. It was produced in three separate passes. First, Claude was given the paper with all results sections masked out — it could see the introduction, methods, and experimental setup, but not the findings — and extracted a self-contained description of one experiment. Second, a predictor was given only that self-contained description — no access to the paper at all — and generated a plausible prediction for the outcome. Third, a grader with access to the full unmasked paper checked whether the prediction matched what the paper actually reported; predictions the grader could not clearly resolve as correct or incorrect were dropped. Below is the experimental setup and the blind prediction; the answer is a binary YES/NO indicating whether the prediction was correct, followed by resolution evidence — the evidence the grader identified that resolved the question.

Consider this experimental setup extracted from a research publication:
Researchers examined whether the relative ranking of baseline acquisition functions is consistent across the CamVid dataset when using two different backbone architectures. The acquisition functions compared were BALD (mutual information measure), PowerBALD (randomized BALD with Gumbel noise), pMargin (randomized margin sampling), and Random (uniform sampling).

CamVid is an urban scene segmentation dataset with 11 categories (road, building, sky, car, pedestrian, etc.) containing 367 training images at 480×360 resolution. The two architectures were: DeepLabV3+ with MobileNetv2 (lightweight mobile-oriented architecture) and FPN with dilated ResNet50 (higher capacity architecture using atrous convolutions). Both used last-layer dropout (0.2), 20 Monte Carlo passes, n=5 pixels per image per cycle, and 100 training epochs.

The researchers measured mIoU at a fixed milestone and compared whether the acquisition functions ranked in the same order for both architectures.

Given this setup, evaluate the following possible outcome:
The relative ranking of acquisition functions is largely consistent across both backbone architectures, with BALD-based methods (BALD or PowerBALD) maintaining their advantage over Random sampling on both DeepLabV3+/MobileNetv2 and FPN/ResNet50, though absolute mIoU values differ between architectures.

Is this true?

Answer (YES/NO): NO